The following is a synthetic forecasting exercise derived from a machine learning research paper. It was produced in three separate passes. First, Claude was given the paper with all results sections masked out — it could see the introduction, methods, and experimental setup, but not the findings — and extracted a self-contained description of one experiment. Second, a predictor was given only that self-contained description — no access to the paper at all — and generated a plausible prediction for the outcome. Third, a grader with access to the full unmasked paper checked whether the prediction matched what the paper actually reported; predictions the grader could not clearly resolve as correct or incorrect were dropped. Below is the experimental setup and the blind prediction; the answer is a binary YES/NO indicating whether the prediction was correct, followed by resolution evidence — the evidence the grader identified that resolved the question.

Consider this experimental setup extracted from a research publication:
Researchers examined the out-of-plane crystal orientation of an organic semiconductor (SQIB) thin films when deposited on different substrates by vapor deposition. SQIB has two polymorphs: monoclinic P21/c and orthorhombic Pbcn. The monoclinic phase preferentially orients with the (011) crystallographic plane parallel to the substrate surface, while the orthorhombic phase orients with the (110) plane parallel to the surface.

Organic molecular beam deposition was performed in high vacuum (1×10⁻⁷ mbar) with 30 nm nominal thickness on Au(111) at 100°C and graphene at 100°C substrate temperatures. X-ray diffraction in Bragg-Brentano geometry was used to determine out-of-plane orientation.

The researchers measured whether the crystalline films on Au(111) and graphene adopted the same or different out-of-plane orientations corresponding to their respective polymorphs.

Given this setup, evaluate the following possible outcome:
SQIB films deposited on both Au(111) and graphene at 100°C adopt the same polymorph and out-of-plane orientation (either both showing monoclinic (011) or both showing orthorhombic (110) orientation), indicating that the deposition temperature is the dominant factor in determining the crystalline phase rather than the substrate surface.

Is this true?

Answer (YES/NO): NO